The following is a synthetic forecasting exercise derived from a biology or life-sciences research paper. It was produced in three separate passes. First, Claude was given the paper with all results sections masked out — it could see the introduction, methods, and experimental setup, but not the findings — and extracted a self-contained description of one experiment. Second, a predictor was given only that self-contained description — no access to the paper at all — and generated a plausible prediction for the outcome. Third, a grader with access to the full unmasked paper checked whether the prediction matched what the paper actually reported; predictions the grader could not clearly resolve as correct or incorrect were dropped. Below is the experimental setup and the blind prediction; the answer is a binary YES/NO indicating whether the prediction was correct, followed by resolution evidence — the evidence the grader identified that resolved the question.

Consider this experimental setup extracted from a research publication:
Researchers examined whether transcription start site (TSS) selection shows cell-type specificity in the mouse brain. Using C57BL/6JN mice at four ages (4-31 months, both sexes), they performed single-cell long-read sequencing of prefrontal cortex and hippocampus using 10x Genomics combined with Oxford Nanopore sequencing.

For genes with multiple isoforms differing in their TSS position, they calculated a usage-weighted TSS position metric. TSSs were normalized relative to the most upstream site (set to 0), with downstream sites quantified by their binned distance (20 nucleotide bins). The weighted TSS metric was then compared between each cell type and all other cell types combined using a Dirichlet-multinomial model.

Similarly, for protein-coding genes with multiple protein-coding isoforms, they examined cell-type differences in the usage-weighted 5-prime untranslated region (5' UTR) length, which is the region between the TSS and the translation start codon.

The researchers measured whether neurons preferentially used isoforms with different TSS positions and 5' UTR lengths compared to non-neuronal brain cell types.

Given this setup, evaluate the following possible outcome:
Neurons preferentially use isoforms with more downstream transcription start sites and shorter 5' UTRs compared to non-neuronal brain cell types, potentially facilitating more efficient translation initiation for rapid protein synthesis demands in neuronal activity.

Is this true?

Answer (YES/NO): YES